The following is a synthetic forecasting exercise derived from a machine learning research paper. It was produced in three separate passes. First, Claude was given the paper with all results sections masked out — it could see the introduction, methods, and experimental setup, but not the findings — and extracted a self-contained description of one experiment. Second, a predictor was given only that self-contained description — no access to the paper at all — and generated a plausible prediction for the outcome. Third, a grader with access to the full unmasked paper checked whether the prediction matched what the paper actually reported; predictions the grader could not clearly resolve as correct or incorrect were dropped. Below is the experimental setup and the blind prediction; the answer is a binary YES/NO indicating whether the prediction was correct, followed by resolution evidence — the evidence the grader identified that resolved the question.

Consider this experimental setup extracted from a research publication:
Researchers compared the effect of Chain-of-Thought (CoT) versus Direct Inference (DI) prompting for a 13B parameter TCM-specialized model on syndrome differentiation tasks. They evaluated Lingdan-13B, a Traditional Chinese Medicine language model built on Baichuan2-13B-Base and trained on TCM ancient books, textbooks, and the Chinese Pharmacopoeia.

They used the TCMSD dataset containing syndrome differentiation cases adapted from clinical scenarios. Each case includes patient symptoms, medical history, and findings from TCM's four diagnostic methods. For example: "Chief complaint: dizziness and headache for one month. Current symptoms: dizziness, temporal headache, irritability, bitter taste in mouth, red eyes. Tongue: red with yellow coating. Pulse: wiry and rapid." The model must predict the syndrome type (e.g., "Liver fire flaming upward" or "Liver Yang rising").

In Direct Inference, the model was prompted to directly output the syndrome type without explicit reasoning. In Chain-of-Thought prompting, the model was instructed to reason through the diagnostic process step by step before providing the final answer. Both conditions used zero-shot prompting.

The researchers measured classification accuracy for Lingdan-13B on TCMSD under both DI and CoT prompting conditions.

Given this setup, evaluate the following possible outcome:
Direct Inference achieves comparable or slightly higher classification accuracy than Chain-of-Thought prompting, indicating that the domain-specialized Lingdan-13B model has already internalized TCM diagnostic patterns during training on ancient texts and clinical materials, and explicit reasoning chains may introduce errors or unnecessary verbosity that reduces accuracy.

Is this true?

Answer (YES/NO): YES